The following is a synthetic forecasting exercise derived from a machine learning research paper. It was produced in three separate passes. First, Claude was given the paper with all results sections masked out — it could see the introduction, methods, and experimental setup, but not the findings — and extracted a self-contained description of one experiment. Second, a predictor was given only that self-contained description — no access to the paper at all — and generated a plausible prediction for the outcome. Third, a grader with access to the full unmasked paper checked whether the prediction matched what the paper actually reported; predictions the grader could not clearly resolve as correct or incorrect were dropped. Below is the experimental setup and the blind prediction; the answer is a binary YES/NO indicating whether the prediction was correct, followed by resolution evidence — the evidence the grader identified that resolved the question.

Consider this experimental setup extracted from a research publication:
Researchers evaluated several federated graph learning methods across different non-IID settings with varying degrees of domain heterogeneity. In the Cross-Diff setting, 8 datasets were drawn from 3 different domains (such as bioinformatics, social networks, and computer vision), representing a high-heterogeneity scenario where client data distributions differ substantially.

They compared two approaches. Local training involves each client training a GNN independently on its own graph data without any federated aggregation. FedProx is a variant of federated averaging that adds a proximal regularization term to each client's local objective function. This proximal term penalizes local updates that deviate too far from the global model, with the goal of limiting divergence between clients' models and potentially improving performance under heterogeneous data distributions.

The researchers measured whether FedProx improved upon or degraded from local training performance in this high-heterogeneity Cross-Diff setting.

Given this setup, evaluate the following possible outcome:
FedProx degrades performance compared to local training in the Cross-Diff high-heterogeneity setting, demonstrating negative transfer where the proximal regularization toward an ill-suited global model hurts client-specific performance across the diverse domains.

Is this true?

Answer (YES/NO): YES